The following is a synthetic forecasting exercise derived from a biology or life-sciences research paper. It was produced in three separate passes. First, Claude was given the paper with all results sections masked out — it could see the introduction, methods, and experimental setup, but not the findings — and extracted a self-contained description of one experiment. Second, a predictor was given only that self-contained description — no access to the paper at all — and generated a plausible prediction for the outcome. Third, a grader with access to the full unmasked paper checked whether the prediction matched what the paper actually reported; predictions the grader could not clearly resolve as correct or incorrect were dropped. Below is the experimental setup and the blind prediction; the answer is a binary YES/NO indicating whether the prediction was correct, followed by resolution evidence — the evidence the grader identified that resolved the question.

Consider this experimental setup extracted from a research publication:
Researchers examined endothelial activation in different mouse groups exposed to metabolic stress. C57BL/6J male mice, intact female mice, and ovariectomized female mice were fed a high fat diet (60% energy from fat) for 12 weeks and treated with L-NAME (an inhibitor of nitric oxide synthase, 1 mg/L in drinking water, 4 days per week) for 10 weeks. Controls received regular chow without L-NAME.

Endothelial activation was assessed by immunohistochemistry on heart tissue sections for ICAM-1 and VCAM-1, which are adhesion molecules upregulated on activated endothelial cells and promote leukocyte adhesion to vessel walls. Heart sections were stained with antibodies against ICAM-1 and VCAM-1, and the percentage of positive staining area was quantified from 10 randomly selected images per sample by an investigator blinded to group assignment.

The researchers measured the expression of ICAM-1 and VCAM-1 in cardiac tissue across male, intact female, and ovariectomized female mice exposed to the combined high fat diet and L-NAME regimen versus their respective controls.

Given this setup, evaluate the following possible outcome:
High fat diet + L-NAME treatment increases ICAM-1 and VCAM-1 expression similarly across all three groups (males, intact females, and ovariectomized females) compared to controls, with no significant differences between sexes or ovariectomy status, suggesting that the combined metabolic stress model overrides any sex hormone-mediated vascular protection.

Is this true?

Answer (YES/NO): NO